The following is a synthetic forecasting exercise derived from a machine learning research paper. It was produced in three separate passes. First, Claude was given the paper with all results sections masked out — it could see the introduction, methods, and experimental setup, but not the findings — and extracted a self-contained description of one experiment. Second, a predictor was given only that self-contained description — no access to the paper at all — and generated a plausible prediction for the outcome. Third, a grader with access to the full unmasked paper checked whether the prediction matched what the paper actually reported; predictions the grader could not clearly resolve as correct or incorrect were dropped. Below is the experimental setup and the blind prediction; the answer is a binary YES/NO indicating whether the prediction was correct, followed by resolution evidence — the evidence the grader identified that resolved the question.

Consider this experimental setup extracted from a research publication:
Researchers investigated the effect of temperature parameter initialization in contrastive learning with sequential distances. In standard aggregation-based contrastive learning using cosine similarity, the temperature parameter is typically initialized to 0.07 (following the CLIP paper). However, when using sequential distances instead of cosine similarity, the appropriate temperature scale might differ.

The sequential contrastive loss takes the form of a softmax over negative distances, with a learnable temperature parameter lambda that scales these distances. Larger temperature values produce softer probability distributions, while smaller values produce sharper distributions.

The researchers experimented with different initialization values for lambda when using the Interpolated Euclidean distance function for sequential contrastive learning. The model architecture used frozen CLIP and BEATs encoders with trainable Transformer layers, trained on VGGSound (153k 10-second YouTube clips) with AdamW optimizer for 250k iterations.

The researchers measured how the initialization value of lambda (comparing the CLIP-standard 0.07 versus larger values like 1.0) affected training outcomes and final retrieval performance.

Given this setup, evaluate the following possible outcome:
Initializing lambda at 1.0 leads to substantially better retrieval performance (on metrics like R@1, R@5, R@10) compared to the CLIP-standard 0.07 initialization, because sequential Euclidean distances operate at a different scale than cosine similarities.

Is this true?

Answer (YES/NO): YES